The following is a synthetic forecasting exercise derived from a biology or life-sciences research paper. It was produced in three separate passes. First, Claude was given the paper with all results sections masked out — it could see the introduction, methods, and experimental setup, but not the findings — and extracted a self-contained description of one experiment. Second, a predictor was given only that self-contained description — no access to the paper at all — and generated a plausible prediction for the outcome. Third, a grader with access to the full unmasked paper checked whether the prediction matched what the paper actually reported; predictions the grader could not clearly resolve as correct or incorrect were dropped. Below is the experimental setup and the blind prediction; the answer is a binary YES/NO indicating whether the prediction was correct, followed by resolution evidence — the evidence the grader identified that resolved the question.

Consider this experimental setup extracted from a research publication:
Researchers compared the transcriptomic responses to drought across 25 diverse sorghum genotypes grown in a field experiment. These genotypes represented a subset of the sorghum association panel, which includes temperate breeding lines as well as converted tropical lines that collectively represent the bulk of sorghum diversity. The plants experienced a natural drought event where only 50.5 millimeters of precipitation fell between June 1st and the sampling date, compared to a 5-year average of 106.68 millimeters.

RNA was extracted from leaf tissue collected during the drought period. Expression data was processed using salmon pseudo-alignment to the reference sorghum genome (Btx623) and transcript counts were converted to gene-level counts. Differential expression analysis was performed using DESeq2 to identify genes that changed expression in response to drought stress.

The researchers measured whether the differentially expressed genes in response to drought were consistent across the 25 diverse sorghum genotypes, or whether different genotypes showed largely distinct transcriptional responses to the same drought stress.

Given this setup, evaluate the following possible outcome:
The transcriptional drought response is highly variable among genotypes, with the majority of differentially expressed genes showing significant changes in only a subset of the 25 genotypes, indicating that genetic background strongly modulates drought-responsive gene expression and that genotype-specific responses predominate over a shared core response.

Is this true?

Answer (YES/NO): YES